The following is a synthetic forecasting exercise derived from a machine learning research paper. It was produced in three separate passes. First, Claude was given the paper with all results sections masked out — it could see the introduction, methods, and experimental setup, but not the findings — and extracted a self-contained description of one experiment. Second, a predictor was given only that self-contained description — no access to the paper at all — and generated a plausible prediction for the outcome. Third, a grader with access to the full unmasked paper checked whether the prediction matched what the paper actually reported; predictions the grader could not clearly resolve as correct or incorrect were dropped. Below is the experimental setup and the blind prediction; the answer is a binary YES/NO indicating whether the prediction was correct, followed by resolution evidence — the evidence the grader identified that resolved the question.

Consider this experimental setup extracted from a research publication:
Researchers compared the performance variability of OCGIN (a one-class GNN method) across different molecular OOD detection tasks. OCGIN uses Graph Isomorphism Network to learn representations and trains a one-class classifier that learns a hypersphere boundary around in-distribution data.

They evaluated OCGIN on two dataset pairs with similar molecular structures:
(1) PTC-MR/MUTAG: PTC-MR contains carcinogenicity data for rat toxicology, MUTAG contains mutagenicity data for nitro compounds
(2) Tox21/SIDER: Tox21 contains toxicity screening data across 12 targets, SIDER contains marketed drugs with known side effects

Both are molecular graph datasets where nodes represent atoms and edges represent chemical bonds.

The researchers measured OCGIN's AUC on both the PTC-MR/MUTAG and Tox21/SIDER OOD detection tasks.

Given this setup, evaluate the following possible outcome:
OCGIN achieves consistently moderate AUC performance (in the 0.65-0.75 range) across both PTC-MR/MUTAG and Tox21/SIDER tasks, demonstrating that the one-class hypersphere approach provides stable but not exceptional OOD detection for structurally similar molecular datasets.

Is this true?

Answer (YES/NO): NO